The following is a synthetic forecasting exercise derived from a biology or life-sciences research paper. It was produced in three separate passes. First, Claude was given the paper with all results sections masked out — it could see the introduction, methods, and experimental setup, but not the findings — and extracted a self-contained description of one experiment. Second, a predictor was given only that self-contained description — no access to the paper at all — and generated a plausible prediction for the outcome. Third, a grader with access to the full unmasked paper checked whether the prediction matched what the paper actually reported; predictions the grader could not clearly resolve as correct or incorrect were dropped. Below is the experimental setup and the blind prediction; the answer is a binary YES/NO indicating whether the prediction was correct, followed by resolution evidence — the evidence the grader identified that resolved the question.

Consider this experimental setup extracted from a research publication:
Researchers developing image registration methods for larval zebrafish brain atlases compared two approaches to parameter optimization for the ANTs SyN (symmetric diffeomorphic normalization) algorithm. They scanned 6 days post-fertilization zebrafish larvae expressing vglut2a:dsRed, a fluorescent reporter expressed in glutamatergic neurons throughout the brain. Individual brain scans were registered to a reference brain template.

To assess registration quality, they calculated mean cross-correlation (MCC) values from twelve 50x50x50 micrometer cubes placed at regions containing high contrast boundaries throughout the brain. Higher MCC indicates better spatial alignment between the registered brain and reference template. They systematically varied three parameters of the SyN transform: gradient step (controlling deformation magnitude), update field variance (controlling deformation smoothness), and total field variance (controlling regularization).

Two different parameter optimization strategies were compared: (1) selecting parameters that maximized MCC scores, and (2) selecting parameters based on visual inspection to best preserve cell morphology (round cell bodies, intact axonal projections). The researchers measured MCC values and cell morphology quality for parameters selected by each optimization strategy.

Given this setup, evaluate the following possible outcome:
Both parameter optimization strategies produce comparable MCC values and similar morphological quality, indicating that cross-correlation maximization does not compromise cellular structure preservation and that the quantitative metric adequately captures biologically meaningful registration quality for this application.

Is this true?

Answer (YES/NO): NO